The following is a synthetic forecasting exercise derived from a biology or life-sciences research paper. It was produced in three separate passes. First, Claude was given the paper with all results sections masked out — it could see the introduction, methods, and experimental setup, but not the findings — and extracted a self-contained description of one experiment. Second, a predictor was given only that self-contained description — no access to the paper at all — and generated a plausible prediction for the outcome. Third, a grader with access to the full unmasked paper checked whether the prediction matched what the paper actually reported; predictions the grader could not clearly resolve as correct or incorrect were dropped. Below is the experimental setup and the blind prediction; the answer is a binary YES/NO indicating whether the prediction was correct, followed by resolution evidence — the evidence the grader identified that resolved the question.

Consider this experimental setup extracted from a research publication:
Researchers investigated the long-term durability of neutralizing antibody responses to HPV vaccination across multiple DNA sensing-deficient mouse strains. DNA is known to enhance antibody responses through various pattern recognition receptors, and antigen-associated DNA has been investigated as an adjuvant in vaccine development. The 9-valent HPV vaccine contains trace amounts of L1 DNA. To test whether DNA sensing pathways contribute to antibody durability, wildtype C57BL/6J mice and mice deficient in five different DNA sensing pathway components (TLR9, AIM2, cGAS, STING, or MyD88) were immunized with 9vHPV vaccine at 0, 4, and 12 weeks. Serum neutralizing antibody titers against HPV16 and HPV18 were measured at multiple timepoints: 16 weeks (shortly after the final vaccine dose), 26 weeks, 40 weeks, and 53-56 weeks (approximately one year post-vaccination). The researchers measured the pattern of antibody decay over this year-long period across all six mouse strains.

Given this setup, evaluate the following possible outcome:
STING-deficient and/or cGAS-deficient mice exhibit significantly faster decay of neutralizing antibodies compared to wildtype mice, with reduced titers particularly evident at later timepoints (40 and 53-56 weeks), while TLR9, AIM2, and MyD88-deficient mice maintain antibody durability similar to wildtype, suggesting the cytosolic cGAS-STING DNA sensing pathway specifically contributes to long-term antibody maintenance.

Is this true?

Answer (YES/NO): NO